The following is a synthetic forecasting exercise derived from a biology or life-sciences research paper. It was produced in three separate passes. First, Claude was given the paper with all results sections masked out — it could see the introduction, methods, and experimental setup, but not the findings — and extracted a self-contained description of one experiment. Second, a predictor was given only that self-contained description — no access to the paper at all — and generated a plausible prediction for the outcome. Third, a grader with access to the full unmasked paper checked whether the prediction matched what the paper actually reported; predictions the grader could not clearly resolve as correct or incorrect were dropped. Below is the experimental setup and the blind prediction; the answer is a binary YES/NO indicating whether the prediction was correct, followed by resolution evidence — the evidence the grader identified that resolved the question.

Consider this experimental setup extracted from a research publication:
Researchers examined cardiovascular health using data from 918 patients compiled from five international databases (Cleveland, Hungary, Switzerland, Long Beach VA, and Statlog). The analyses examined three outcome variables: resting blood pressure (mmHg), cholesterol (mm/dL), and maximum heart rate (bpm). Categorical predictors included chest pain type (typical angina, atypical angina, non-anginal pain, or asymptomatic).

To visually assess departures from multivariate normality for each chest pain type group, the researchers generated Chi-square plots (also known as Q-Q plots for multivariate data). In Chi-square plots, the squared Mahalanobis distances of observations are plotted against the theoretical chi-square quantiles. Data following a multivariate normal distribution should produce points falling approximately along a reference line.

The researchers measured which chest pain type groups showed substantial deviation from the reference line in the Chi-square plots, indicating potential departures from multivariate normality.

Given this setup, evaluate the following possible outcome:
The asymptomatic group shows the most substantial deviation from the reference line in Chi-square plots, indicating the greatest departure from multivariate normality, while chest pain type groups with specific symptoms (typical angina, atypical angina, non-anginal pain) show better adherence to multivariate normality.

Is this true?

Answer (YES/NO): NO